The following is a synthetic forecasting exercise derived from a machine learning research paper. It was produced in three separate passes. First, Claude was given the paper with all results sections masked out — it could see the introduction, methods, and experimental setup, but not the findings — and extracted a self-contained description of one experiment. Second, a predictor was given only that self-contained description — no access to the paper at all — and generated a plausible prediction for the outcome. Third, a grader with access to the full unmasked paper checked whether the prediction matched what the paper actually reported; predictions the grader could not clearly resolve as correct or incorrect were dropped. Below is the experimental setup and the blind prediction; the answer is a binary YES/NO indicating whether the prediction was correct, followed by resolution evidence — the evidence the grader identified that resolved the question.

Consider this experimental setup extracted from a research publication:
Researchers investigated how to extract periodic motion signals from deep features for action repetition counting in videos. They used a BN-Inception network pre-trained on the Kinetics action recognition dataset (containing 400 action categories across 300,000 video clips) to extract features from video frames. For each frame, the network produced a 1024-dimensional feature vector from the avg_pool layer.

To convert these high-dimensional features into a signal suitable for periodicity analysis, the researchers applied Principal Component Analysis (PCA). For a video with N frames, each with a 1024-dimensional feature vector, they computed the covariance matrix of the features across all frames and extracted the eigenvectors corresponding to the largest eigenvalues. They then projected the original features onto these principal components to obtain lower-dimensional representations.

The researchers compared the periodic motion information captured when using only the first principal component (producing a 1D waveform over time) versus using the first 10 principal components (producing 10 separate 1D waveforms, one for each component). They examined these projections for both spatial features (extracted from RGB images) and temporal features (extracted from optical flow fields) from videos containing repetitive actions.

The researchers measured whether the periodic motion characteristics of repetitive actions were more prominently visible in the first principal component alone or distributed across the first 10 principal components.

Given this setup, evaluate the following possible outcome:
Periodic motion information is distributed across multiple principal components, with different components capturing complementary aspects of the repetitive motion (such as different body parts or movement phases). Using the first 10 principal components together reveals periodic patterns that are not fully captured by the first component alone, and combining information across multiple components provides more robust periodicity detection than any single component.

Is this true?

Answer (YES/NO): NO